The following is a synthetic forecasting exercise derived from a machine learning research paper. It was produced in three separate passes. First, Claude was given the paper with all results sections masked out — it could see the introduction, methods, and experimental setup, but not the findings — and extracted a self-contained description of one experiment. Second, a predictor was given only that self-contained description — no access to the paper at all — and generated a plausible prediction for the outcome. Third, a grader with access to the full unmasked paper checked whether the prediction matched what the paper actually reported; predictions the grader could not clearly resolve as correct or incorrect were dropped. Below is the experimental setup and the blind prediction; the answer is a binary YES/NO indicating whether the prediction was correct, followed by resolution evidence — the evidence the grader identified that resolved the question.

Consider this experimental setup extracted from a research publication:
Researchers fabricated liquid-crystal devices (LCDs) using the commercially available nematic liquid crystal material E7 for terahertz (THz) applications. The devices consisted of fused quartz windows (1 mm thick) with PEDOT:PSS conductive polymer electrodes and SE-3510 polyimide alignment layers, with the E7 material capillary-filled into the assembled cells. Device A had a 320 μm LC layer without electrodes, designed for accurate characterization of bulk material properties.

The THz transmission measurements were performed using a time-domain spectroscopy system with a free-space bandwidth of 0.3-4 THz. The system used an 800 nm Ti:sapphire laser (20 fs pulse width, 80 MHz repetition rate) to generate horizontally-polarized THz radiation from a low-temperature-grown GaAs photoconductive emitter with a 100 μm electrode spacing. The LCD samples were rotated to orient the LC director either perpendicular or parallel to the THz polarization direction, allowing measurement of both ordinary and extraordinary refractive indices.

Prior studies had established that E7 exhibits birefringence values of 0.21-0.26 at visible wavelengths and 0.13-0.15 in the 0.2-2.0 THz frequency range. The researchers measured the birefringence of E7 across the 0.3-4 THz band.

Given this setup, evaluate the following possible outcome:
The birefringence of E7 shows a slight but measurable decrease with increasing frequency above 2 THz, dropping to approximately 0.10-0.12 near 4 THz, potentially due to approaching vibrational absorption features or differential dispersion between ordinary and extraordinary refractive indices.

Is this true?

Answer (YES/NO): NO